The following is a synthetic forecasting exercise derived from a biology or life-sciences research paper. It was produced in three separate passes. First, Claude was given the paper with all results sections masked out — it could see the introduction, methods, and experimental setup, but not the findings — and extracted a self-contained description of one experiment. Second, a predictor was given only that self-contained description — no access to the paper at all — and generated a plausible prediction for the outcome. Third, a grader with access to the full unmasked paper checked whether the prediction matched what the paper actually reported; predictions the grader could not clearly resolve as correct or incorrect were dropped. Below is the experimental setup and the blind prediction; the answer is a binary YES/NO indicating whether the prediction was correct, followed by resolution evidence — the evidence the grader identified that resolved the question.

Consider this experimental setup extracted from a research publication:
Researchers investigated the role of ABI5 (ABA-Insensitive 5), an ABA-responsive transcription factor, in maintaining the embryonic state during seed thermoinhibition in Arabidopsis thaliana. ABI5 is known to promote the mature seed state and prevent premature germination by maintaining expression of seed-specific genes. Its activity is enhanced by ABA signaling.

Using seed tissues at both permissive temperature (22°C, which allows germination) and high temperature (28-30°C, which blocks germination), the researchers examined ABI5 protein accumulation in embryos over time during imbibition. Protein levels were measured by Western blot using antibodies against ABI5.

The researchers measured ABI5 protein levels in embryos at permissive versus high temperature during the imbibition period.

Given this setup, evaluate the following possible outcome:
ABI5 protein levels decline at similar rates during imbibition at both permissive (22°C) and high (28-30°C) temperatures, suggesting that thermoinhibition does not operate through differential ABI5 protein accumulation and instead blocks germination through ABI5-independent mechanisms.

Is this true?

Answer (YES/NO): NO